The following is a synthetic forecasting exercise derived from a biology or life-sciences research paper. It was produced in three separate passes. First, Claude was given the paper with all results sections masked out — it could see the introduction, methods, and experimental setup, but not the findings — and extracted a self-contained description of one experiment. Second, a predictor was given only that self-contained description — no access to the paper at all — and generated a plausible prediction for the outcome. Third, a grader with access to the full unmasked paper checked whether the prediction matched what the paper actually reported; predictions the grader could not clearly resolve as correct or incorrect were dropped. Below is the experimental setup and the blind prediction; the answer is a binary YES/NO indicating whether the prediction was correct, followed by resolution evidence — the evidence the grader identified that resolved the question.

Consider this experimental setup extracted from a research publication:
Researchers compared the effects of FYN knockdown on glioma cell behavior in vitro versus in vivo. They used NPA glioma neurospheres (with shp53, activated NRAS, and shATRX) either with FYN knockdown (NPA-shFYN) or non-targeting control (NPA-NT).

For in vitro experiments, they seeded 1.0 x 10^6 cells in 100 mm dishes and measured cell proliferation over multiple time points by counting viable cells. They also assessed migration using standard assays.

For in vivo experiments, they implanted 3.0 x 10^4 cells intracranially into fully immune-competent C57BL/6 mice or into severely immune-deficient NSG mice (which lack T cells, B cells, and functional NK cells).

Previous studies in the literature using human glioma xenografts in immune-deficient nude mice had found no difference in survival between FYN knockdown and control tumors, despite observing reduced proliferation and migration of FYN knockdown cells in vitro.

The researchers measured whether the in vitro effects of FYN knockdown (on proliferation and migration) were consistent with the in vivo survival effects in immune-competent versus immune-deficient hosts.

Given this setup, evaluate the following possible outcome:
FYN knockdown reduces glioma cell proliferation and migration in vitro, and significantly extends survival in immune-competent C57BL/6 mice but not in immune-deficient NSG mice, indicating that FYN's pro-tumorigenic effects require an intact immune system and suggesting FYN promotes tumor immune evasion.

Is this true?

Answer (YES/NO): YES